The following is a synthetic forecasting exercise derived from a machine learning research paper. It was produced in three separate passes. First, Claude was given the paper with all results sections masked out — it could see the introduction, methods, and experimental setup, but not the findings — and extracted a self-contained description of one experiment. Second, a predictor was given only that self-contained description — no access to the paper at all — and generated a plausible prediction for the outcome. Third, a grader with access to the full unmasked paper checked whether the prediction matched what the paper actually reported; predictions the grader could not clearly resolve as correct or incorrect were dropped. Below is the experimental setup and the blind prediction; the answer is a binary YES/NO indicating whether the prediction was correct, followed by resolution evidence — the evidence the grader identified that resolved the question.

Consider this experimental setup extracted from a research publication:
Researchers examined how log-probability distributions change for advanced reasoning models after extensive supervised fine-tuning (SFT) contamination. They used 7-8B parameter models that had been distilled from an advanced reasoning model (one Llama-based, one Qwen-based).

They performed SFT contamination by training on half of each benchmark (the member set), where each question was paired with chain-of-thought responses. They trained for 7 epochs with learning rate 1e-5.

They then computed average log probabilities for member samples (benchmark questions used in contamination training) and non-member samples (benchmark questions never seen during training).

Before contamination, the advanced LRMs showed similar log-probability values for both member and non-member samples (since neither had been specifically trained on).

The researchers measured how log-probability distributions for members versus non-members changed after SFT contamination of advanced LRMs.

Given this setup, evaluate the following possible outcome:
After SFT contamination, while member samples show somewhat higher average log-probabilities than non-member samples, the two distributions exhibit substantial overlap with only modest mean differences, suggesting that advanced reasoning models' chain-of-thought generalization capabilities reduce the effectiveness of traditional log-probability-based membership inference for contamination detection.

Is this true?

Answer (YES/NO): NO